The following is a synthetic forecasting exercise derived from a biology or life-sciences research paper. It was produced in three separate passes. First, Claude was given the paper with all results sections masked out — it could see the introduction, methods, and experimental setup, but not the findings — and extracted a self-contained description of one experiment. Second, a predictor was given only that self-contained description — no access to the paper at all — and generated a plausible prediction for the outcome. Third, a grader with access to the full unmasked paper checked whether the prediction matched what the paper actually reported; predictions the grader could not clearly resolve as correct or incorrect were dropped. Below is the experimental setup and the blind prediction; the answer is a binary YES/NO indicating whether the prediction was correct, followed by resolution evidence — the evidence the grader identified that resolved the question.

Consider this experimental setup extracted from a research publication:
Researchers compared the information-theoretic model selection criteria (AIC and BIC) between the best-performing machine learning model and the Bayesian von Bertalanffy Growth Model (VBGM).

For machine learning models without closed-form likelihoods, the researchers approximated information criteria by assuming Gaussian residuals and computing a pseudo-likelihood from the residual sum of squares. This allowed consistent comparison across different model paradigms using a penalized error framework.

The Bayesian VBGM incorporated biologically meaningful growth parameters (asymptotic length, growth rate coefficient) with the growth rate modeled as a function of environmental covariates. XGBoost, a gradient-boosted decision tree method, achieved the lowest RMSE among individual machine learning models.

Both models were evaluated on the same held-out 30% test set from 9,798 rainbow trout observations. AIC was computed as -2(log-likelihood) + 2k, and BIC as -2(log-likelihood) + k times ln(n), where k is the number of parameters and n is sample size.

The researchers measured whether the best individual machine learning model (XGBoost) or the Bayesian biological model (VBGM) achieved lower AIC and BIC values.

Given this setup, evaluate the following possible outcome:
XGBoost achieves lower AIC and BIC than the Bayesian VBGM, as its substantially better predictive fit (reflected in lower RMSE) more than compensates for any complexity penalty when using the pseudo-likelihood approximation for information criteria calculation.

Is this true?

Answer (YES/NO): NO